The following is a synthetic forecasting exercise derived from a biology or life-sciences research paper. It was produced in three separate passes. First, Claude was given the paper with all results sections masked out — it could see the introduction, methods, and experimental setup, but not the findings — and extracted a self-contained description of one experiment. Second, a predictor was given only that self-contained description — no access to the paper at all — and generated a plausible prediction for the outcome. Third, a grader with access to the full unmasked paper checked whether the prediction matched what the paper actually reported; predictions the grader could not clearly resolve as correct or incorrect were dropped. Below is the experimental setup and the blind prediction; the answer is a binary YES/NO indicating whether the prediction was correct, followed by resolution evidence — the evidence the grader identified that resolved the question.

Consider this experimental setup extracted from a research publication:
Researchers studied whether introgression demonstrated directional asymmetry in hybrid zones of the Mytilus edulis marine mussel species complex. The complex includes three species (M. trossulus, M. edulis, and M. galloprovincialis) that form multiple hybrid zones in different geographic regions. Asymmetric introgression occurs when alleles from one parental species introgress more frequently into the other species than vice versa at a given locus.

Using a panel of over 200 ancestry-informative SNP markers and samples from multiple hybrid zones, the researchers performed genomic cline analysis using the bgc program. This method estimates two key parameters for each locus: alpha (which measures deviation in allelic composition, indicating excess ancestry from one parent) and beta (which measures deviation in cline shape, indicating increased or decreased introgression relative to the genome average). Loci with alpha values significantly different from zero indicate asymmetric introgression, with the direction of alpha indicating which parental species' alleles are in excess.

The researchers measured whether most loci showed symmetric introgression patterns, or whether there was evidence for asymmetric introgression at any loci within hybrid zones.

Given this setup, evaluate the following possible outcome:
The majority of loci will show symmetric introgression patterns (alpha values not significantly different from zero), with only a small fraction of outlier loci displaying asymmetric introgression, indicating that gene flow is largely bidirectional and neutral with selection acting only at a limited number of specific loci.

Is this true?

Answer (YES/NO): YES